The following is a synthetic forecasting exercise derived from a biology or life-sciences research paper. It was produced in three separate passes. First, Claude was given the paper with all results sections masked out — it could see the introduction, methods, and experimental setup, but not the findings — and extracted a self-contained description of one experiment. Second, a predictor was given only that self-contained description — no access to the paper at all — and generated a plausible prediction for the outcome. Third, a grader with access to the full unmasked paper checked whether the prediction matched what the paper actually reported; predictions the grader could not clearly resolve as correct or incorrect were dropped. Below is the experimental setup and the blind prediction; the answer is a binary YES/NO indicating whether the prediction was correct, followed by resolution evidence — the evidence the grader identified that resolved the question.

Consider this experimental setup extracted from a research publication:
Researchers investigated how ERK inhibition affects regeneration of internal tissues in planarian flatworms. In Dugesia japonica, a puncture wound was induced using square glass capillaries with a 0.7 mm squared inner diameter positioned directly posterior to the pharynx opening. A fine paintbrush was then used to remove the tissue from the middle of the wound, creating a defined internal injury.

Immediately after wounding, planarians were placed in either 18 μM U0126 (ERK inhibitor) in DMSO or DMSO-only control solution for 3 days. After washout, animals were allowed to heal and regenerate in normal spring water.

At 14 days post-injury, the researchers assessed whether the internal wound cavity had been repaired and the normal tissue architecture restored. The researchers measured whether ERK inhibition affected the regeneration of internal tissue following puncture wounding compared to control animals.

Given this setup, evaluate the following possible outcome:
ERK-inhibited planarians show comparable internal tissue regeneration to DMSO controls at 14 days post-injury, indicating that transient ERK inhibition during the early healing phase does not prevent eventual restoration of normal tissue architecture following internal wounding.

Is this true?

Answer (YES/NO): YES